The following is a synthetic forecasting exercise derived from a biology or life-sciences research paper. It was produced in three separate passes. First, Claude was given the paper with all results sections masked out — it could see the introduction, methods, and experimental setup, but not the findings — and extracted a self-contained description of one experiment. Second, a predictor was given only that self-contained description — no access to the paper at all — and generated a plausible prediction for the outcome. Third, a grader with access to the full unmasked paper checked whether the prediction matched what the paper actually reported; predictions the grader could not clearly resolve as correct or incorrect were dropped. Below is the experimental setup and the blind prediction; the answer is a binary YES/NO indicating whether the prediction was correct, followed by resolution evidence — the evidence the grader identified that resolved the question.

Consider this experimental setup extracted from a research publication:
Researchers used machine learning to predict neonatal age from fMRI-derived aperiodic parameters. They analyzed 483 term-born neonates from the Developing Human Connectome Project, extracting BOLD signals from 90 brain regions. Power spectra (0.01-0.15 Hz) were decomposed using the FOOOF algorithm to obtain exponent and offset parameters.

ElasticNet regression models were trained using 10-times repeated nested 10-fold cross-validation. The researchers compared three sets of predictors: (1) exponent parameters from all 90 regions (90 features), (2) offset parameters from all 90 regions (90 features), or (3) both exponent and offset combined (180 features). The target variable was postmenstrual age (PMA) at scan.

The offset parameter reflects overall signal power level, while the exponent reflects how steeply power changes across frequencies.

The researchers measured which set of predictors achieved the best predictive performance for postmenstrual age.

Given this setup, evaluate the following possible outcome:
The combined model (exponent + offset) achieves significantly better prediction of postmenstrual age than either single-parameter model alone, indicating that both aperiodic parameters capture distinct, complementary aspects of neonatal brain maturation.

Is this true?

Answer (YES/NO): NO